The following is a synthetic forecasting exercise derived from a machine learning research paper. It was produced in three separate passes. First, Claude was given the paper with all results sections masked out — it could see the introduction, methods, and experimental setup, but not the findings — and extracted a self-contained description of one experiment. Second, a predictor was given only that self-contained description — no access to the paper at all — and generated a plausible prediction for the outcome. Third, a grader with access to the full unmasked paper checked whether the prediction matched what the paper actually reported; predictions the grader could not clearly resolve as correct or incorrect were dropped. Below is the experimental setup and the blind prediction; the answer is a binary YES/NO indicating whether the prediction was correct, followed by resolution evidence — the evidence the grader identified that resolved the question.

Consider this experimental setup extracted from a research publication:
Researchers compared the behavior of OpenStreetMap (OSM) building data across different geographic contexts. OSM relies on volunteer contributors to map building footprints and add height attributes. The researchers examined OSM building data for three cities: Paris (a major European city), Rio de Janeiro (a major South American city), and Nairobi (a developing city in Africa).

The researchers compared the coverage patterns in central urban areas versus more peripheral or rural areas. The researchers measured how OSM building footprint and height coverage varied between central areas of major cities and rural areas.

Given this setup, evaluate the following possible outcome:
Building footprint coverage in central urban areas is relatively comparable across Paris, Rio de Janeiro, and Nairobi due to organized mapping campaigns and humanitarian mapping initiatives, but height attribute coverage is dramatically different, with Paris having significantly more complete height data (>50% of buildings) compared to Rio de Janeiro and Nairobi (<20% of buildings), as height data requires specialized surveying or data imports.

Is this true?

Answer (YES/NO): NO